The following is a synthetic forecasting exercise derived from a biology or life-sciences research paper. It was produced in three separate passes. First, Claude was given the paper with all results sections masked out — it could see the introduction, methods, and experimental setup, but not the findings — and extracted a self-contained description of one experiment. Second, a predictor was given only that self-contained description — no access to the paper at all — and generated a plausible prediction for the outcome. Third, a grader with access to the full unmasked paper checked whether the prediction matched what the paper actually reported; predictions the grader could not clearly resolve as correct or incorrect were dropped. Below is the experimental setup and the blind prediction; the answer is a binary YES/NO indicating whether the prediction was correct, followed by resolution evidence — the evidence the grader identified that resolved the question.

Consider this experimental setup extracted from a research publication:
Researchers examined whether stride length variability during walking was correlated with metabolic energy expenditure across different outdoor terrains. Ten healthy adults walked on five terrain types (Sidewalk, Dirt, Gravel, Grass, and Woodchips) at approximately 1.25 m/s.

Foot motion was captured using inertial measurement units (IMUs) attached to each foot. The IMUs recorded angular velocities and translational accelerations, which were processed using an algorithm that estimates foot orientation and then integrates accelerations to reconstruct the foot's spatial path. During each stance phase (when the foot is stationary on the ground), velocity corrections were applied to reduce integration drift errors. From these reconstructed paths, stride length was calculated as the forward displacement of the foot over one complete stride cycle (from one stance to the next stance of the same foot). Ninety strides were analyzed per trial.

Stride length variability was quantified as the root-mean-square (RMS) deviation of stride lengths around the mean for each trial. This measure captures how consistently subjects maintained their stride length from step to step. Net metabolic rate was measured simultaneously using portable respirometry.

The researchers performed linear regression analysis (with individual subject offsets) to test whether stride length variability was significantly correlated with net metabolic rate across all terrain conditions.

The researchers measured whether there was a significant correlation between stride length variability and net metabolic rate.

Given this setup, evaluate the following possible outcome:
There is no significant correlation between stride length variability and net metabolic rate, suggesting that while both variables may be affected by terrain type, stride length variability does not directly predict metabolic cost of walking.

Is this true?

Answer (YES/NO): NO